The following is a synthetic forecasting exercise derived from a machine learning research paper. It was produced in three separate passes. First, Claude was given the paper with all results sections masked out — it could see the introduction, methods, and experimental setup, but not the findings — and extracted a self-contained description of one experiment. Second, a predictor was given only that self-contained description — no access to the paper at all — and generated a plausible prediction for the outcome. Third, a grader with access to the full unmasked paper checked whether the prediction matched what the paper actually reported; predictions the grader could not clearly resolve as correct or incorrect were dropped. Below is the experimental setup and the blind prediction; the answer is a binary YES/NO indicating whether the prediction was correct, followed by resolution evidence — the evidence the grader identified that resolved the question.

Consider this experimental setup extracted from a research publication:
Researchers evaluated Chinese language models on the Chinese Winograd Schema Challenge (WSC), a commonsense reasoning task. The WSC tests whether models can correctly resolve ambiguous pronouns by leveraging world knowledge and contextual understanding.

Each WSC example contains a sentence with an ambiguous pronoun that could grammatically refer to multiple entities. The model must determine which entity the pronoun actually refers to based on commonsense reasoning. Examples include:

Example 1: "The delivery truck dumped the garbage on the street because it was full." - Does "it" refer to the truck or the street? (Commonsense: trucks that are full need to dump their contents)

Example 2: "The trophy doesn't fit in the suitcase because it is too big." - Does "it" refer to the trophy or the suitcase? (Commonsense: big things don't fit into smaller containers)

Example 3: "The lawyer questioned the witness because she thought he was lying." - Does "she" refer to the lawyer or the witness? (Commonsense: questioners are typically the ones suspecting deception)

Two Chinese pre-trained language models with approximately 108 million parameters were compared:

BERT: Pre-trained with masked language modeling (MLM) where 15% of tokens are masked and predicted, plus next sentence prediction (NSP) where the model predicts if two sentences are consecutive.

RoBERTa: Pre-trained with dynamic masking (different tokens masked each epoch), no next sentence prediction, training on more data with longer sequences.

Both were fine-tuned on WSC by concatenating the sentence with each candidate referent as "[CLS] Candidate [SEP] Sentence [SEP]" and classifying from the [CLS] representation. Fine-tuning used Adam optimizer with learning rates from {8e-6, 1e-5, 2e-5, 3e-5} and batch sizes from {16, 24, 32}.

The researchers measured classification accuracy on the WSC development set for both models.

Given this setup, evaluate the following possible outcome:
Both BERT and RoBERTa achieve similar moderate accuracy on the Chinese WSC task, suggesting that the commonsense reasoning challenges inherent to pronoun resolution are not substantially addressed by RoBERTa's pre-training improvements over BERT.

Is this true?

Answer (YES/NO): NO